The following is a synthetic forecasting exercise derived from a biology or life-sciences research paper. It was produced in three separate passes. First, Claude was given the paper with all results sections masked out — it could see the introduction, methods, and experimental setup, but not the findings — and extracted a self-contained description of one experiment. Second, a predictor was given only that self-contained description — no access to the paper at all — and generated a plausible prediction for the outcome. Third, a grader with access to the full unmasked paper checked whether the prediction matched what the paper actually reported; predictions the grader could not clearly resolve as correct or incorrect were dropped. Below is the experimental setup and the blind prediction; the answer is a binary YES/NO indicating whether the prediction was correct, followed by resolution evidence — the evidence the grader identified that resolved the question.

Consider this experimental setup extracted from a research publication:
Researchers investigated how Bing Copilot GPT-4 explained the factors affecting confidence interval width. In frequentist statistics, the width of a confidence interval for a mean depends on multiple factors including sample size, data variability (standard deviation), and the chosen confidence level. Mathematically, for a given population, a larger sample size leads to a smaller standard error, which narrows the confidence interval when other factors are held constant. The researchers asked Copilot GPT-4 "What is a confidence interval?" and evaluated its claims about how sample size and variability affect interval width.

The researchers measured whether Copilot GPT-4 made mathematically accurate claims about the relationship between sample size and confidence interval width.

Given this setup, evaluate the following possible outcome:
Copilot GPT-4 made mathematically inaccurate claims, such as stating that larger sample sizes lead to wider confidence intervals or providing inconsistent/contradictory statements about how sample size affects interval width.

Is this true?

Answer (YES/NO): NO